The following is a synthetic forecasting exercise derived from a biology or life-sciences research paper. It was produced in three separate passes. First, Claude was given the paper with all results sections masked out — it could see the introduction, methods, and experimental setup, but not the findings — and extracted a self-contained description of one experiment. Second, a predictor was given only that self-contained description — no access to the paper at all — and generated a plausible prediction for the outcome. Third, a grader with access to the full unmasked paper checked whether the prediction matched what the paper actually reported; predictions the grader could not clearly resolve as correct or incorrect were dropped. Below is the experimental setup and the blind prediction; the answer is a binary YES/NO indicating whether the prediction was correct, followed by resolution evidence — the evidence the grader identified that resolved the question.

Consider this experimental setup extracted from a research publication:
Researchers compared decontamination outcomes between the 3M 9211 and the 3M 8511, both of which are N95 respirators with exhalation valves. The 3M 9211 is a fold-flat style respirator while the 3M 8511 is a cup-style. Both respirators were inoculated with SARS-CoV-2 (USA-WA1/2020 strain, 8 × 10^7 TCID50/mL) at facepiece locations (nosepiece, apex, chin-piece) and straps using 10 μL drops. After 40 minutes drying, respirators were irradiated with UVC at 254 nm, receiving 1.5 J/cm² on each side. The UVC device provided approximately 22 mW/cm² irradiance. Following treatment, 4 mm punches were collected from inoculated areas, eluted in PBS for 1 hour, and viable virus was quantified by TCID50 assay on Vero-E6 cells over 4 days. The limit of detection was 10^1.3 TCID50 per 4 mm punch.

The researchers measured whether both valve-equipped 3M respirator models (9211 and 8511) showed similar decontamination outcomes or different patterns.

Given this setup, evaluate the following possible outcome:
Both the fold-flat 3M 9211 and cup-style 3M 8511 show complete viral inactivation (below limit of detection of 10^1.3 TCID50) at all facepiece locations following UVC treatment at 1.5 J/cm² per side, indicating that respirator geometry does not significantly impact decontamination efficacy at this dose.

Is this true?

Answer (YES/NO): NO